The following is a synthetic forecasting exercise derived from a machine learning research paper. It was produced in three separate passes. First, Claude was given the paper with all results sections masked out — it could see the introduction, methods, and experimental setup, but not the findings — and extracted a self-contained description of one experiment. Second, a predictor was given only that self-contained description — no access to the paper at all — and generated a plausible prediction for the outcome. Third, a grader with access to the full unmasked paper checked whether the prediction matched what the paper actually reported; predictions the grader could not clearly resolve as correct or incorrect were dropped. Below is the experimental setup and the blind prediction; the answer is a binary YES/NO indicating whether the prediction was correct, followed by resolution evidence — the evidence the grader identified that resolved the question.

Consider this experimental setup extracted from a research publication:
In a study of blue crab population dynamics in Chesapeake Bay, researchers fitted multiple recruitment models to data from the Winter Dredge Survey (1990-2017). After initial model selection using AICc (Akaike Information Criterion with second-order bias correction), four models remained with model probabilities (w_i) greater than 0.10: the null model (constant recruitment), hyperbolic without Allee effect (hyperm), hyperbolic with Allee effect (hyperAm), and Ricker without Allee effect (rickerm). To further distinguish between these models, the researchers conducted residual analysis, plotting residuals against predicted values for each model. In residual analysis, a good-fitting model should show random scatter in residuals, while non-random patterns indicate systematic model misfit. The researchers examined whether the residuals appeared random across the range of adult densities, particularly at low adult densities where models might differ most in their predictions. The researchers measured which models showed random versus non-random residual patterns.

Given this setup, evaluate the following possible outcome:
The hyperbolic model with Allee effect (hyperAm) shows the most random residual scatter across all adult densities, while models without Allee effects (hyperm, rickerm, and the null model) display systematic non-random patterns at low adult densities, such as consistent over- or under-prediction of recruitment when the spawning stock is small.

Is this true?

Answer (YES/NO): NO